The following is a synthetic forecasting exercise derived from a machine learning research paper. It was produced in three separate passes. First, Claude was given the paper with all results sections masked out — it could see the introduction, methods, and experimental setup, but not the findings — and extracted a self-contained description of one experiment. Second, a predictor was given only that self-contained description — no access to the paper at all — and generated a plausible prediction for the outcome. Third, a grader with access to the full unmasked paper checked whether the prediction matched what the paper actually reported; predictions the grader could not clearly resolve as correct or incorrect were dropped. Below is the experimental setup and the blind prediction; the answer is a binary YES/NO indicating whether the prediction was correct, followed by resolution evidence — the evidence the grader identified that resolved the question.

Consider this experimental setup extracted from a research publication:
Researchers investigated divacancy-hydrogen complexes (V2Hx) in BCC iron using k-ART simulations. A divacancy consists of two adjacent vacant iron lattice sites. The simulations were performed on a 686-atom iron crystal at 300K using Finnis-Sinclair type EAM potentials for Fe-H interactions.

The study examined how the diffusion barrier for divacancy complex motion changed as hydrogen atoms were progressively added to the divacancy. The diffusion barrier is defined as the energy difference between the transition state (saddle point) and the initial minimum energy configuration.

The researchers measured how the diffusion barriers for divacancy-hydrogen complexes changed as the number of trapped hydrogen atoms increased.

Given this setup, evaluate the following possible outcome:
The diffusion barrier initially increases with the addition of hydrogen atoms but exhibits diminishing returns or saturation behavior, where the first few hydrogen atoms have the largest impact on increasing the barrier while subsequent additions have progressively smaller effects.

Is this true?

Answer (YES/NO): NO